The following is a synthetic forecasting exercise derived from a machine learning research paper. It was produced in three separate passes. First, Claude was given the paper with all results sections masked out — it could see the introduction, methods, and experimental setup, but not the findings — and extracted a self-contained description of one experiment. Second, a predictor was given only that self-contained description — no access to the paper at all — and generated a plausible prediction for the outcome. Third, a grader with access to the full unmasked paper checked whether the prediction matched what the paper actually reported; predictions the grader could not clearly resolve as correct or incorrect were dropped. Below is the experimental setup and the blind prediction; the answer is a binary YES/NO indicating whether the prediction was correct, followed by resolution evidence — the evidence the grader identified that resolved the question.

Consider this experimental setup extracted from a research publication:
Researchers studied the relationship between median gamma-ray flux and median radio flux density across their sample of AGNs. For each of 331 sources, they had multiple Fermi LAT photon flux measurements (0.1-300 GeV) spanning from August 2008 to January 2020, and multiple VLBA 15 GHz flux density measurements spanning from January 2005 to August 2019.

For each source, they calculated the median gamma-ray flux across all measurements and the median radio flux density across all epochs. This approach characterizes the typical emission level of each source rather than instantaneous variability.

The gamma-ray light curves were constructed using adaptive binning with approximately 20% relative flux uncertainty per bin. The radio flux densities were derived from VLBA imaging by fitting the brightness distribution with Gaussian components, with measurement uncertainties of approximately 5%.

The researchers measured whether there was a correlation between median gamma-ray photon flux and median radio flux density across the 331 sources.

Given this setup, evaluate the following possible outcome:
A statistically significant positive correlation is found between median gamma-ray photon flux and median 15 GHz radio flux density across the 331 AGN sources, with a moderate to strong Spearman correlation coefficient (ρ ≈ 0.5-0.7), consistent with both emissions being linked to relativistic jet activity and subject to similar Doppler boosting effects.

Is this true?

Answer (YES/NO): NO